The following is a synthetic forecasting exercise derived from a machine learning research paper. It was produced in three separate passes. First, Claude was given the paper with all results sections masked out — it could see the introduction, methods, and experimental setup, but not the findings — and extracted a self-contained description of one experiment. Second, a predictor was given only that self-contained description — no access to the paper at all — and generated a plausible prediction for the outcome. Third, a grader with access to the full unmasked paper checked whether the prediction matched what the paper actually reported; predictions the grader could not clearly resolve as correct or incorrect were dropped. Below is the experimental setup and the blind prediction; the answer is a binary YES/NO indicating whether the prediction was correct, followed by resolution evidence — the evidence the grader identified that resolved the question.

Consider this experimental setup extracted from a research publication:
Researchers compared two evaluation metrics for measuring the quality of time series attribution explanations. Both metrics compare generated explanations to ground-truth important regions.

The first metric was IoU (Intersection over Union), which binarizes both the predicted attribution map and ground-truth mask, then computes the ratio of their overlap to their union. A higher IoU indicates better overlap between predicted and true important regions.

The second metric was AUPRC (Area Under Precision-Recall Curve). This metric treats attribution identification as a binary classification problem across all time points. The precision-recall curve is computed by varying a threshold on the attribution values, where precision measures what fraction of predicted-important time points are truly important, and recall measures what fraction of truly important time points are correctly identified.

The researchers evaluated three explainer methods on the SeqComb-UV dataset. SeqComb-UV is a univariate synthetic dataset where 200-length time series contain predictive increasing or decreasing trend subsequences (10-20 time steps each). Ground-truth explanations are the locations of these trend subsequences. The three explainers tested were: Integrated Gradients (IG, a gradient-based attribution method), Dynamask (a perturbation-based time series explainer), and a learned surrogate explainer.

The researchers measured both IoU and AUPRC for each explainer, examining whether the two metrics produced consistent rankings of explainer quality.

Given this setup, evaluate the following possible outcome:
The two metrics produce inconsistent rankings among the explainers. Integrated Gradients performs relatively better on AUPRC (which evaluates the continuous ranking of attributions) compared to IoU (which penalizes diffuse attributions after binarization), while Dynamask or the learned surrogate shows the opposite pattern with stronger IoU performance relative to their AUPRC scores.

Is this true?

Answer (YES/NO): NO